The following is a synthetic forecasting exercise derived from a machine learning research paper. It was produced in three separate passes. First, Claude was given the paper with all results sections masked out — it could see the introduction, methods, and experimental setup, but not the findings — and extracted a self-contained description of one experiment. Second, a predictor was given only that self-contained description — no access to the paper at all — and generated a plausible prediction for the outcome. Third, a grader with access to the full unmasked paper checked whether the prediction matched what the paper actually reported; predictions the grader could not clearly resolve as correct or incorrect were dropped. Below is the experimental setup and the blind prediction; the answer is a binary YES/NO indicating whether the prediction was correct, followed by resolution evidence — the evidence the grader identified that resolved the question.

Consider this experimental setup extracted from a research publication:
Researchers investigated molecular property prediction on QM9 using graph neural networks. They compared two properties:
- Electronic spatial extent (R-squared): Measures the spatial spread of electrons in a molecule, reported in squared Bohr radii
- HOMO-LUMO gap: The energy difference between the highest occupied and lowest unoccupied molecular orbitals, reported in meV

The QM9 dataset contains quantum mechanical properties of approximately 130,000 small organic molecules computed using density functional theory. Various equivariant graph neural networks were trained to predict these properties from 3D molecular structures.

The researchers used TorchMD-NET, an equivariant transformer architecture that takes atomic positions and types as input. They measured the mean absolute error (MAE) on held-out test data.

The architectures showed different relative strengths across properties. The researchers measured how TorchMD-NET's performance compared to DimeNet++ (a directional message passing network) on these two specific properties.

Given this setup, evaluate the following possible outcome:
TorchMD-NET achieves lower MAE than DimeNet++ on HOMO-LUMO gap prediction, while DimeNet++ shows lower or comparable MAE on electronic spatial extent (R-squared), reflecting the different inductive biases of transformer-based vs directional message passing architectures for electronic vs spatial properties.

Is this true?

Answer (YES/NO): NO